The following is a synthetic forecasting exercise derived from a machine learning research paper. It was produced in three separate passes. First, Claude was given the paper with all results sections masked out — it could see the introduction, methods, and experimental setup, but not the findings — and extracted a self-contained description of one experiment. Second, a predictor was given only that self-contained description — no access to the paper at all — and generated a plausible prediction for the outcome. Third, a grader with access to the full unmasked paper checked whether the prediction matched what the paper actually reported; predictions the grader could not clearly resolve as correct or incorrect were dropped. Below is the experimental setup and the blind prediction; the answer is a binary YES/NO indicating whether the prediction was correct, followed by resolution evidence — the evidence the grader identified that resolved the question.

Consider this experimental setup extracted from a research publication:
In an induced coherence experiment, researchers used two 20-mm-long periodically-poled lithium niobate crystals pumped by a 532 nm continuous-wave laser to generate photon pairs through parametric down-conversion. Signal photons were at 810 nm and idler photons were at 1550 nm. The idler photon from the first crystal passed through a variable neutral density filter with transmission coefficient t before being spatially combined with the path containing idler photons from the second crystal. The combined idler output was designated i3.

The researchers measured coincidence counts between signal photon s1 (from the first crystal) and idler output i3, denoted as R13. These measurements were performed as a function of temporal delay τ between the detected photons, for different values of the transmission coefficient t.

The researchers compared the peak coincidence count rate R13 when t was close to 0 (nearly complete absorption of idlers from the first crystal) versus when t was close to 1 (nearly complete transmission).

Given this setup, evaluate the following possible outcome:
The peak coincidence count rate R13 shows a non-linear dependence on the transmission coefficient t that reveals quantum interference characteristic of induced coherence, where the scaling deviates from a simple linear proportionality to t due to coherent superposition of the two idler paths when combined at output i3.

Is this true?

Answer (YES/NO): NO